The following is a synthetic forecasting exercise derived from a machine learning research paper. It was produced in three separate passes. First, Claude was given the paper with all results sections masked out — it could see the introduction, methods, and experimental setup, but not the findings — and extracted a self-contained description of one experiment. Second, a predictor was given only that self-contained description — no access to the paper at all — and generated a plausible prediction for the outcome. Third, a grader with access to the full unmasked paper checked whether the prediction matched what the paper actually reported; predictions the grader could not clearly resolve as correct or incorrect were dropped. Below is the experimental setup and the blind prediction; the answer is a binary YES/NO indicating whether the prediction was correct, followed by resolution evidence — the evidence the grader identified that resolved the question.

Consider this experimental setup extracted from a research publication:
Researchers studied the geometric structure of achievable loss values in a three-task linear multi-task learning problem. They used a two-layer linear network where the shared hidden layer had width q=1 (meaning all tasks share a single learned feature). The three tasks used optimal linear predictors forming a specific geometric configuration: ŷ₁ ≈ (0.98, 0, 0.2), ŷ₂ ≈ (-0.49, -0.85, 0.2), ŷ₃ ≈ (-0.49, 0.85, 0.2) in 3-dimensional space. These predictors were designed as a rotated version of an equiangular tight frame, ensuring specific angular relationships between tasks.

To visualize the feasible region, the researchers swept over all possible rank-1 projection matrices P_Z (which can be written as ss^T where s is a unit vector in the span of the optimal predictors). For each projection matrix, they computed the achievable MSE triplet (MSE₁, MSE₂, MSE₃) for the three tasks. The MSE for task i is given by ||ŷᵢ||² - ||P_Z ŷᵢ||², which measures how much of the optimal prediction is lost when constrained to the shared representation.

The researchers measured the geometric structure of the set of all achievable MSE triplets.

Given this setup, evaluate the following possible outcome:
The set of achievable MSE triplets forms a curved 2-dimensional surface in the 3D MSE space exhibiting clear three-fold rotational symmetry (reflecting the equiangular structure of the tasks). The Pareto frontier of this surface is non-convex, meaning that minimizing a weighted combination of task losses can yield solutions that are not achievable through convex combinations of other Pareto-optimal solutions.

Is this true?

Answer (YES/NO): NO